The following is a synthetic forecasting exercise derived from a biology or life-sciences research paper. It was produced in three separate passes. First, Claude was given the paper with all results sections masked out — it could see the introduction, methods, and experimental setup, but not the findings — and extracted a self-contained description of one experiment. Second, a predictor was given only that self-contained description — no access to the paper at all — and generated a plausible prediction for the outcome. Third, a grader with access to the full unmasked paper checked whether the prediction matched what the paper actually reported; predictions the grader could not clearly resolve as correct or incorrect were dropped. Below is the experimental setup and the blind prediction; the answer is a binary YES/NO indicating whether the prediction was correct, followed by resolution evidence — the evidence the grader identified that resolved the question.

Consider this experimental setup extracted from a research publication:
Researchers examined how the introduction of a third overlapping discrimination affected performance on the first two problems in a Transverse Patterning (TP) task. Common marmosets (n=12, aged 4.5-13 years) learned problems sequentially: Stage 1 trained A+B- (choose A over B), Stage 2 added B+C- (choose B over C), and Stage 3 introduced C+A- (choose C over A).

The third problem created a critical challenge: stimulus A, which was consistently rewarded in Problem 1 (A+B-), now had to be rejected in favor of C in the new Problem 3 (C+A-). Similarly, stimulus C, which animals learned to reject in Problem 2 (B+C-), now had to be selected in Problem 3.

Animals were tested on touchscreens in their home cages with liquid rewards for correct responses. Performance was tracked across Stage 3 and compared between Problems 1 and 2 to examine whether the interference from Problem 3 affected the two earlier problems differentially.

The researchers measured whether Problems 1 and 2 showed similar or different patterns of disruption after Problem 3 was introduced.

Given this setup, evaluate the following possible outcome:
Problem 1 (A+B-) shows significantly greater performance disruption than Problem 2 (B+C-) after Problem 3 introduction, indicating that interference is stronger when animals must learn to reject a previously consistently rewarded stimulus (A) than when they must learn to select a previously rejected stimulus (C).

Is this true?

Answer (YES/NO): YES